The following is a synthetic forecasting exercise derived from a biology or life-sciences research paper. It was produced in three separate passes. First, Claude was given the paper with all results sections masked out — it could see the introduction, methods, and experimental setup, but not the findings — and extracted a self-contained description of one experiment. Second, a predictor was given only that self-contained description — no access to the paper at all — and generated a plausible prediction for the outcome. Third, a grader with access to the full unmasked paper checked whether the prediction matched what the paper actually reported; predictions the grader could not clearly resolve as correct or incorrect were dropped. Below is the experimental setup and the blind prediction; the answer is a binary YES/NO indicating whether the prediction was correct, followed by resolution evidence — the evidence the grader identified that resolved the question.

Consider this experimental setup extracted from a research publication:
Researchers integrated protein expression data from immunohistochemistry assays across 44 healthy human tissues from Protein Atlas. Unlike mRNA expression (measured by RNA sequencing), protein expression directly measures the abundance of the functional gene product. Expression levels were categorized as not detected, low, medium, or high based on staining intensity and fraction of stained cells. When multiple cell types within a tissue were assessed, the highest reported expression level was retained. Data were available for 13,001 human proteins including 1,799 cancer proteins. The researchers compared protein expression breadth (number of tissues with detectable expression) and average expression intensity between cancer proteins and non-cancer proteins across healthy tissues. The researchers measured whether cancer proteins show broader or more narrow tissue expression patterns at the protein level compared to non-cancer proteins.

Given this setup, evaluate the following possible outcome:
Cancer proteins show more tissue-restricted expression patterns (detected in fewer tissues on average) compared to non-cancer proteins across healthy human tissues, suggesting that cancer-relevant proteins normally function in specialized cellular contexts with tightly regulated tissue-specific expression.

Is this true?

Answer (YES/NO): NO